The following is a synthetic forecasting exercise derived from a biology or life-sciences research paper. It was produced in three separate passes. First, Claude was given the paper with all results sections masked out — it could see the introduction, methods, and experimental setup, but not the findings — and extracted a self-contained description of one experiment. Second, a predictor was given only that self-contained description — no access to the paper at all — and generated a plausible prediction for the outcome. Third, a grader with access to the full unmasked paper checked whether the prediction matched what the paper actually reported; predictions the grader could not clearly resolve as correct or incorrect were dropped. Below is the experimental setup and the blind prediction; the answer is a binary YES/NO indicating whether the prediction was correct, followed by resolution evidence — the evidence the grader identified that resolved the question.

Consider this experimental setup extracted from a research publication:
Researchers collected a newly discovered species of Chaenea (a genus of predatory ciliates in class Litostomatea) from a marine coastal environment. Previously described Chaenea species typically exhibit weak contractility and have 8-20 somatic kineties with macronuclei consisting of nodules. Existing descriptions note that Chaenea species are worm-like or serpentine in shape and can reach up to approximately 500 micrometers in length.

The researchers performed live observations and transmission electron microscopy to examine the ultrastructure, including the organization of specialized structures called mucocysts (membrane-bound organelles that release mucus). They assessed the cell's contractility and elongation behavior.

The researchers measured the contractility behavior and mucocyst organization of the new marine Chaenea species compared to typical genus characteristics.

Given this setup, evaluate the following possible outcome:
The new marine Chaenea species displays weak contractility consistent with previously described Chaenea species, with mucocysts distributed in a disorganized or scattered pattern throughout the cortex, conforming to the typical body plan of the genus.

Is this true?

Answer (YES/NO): NO